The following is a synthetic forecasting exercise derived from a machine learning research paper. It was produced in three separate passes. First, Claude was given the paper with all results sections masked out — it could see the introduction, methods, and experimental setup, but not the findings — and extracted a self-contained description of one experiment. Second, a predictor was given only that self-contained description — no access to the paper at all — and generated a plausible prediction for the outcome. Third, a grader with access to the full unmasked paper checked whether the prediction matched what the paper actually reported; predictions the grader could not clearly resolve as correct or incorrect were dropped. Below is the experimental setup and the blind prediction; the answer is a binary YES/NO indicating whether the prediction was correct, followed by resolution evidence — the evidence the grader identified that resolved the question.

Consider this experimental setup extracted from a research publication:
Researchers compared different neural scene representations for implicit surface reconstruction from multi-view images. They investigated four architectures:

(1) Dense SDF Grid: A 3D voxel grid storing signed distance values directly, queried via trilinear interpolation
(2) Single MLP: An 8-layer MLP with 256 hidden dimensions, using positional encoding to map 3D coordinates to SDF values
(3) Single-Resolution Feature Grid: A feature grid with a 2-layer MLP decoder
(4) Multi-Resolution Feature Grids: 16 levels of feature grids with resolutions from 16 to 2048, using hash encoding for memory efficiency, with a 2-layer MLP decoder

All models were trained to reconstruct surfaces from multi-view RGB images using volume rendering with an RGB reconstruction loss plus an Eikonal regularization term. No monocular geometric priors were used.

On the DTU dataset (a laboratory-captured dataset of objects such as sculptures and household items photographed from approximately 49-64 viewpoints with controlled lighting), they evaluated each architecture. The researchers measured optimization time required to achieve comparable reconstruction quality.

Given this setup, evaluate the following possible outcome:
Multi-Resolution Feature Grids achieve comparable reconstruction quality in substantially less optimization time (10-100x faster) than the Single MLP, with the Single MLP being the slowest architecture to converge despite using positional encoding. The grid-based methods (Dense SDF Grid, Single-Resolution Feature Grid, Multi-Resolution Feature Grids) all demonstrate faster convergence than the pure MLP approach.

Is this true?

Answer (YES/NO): NO